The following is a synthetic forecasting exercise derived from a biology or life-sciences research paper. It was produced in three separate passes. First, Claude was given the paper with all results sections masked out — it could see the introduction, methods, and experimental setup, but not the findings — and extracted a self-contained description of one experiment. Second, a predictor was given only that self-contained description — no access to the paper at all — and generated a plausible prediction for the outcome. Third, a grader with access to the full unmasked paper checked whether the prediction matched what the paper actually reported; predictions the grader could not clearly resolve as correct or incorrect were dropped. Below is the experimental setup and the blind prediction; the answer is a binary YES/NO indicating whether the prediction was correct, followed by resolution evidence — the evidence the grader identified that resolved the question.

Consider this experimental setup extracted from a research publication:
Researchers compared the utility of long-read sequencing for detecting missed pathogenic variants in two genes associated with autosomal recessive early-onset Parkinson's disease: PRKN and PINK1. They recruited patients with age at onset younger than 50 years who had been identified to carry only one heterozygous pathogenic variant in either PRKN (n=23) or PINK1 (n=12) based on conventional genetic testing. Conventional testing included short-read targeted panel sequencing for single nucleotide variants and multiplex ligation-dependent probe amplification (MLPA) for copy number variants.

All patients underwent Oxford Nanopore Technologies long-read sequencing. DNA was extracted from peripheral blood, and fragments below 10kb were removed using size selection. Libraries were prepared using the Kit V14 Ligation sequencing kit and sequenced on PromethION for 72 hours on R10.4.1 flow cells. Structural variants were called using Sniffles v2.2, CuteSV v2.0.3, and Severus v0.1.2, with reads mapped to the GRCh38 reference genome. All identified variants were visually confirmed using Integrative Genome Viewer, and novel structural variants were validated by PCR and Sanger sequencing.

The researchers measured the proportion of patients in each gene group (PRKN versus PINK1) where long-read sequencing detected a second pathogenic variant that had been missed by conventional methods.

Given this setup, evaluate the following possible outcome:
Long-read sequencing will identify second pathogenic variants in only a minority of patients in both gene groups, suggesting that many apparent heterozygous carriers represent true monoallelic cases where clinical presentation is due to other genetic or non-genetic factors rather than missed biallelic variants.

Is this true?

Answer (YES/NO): NO